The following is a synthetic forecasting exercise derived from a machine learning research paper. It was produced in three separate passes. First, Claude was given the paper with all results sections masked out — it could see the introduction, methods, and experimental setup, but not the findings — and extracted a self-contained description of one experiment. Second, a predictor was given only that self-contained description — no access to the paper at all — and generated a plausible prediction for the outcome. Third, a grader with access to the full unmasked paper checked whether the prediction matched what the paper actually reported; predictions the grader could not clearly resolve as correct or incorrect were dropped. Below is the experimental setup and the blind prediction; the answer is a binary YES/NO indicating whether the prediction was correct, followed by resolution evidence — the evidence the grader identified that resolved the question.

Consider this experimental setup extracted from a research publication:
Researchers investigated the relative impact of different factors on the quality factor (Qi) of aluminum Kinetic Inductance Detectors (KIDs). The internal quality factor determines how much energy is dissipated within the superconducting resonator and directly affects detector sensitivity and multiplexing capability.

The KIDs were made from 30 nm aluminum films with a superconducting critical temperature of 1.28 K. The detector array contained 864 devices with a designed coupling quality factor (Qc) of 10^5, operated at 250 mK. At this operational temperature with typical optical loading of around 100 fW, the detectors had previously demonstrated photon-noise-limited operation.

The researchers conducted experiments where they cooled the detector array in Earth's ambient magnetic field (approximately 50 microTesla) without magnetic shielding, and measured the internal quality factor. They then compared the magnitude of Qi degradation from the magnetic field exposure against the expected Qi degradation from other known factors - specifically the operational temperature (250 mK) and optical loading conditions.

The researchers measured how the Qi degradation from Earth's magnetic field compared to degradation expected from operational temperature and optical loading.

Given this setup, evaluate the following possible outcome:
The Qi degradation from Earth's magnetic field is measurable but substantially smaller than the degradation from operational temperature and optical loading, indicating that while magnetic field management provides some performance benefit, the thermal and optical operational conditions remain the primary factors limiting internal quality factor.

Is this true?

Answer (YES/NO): NO